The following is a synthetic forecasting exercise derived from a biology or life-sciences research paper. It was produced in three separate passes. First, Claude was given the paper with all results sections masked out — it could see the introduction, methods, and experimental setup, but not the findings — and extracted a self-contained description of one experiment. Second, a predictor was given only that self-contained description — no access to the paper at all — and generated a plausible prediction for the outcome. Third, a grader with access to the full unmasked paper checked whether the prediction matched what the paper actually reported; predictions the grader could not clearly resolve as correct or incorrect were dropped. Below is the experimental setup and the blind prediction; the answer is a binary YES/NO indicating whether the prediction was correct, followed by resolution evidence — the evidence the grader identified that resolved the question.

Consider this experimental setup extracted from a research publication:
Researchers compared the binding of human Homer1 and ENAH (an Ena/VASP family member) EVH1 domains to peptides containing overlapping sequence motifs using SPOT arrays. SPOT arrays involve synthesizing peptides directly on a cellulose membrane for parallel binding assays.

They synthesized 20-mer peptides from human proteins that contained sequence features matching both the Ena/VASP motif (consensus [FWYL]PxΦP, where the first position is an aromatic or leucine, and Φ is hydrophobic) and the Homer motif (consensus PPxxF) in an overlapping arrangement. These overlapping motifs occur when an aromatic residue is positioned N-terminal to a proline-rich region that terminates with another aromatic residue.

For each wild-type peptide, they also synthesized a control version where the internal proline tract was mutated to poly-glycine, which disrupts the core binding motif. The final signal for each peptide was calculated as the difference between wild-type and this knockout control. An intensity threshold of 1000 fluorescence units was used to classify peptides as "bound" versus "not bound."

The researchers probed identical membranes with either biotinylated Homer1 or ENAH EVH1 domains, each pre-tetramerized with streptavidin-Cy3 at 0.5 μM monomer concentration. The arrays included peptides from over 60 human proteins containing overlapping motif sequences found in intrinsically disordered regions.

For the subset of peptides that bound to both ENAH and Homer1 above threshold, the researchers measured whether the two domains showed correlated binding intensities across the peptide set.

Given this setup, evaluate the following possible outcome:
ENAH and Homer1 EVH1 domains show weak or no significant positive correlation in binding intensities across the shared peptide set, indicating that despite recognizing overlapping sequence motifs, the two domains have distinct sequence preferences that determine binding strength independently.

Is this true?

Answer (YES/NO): NO